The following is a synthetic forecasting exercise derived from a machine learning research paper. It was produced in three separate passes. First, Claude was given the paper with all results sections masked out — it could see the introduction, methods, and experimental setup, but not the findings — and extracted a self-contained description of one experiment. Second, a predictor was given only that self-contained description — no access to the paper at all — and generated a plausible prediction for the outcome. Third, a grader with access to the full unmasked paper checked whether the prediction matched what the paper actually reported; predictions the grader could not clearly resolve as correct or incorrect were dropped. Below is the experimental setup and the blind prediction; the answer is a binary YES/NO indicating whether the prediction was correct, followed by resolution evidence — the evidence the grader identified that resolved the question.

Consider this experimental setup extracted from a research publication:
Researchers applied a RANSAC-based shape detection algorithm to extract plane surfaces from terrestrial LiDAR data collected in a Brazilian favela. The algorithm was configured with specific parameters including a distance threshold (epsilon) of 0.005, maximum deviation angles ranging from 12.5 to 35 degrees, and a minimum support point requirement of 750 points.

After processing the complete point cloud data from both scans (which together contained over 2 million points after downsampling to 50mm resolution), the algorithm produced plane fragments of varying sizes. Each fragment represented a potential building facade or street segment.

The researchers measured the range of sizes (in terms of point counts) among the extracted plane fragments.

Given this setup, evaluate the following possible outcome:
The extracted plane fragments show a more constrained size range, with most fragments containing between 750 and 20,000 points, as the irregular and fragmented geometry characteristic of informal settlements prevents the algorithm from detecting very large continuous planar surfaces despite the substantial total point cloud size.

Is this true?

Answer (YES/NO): NO